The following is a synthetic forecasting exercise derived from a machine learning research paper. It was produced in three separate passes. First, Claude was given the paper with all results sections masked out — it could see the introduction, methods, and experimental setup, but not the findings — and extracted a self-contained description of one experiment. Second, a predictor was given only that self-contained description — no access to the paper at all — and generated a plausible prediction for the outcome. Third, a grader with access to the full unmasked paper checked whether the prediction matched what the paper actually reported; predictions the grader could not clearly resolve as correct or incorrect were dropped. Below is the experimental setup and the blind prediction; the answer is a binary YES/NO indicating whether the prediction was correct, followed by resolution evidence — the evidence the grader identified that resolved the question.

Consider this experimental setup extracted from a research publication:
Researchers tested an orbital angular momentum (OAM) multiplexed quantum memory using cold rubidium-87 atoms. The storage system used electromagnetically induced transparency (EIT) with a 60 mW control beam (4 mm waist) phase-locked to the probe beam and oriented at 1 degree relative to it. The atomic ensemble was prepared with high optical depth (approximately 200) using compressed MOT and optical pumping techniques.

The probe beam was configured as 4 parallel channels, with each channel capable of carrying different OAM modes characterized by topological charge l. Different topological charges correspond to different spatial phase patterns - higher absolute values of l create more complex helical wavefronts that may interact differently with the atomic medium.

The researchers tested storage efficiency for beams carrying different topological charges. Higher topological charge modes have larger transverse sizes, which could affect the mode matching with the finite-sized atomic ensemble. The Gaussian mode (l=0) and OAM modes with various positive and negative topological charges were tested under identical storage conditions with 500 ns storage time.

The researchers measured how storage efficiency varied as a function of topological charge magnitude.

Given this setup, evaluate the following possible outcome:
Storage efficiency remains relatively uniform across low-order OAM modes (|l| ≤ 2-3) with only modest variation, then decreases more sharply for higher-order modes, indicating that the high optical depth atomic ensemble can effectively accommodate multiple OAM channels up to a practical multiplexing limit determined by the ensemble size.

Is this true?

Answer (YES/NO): YES